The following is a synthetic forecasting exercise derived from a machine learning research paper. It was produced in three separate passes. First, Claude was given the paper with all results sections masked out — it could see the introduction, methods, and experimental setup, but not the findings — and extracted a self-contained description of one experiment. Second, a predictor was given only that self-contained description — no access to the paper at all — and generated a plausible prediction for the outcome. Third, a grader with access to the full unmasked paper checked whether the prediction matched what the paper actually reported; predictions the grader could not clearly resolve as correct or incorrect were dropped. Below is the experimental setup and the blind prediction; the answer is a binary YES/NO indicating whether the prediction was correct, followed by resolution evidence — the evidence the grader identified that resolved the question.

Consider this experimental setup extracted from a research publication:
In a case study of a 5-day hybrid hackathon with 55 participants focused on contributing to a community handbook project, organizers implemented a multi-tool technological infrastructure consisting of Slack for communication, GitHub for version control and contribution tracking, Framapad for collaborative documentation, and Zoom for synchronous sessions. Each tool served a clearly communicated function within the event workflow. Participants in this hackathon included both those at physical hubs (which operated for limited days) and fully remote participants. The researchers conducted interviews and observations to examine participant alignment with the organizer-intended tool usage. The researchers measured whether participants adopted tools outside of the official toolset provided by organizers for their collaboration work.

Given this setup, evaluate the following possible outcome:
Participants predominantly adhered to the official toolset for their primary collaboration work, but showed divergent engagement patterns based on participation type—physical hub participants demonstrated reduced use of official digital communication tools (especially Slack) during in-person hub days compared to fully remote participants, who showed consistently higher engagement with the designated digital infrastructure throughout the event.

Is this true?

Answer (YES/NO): NO